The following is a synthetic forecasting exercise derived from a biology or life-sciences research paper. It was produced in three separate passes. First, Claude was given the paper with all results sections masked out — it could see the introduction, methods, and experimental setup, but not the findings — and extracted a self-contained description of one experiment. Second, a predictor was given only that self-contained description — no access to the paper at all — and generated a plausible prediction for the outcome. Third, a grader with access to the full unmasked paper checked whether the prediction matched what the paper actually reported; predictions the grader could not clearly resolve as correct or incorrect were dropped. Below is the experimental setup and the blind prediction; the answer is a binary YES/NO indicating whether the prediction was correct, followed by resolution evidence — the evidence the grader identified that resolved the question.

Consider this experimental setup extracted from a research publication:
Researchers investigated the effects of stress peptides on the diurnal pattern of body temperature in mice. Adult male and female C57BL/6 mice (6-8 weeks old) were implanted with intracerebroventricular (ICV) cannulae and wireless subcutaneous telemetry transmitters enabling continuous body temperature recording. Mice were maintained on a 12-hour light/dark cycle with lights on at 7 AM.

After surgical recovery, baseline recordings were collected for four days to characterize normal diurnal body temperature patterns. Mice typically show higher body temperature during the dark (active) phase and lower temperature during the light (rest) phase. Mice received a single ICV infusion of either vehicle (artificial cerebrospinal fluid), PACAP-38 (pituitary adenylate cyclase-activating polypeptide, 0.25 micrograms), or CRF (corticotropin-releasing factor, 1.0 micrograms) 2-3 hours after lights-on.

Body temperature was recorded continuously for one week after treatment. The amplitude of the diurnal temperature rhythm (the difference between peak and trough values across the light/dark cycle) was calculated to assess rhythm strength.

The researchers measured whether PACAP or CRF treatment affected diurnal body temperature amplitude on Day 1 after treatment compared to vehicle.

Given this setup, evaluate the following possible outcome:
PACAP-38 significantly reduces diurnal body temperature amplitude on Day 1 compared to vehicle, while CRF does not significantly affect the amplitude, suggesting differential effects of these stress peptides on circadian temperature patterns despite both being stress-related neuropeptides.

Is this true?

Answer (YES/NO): YES